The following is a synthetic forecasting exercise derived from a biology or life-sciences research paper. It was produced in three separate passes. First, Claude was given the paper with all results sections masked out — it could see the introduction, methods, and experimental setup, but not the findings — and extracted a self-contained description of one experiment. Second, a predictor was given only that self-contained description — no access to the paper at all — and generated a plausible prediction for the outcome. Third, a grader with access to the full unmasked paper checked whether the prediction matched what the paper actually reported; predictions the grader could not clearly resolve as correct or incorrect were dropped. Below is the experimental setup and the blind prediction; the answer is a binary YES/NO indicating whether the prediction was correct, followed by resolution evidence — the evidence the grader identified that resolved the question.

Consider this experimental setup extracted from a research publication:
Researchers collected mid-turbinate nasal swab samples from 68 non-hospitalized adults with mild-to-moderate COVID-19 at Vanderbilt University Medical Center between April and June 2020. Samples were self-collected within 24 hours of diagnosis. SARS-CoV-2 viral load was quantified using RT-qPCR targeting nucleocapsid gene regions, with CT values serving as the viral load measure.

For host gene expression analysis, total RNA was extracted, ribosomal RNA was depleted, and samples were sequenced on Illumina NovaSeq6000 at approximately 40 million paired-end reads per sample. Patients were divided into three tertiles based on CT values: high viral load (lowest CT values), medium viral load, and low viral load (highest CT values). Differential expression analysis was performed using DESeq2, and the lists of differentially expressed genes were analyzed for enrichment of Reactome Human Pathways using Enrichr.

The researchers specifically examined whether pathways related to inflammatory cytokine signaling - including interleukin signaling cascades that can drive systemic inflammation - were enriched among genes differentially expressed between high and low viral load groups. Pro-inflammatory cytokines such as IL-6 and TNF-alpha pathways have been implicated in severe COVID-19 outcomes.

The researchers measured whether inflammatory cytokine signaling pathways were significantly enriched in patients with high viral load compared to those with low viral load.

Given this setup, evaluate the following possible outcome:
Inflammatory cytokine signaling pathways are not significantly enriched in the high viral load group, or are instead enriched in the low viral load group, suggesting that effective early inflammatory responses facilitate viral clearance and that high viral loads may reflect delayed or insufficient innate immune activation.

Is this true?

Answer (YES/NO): NO